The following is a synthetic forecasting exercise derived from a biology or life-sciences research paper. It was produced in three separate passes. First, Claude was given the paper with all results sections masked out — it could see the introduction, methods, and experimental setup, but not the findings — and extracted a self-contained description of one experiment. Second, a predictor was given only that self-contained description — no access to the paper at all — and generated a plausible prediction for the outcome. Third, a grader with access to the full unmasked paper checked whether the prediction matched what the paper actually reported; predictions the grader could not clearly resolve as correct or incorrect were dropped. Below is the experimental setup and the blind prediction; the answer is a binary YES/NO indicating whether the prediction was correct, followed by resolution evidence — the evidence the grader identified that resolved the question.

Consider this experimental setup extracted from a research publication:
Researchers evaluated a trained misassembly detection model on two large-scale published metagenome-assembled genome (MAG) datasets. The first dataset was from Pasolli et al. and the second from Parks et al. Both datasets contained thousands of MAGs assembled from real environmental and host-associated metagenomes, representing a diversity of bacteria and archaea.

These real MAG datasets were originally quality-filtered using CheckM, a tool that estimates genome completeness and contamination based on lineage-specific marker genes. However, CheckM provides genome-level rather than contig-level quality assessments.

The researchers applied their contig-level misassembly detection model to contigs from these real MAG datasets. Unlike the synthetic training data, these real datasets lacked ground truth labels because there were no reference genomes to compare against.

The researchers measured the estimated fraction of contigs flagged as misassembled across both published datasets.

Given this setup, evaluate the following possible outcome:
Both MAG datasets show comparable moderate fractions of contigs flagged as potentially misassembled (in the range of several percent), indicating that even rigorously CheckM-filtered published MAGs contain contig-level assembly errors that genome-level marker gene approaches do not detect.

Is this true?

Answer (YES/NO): YES